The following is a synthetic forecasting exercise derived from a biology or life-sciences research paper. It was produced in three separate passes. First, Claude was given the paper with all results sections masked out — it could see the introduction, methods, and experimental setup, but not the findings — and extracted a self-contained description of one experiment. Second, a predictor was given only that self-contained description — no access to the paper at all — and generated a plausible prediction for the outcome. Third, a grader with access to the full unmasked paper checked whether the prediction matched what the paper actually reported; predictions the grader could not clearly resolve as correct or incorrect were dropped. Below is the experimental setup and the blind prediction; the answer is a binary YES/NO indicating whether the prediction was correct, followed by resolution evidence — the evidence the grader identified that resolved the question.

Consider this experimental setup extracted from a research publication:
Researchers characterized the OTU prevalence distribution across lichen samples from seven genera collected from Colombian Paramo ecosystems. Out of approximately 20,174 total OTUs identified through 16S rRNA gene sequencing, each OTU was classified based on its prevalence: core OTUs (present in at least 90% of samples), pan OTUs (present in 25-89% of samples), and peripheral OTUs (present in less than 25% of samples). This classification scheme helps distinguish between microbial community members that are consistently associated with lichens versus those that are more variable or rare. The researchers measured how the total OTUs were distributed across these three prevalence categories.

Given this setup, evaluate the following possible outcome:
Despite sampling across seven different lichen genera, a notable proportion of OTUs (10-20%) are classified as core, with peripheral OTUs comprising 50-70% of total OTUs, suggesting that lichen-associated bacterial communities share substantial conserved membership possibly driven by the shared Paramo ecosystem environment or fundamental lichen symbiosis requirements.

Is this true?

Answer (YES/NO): NO